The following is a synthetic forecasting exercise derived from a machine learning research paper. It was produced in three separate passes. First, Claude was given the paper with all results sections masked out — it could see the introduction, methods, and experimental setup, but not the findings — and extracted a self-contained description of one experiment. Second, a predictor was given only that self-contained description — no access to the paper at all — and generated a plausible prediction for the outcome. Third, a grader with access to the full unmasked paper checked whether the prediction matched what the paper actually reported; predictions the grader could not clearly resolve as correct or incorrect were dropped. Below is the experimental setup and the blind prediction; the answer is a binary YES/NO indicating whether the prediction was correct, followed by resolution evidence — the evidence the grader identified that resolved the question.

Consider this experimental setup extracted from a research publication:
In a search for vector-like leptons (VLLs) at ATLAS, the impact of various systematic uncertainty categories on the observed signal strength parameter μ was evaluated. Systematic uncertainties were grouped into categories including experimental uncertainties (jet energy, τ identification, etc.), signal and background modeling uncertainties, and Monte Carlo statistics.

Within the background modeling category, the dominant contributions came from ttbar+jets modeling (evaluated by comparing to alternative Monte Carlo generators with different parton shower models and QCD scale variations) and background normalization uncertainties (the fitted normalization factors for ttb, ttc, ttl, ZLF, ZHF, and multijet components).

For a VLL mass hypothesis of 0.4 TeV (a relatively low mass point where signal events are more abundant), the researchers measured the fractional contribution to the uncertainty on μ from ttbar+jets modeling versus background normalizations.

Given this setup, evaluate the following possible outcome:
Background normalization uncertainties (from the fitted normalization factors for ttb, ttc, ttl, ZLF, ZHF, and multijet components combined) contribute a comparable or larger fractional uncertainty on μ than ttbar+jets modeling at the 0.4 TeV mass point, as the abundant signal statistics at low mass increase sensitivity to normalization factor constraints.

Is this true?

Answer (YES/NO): NO